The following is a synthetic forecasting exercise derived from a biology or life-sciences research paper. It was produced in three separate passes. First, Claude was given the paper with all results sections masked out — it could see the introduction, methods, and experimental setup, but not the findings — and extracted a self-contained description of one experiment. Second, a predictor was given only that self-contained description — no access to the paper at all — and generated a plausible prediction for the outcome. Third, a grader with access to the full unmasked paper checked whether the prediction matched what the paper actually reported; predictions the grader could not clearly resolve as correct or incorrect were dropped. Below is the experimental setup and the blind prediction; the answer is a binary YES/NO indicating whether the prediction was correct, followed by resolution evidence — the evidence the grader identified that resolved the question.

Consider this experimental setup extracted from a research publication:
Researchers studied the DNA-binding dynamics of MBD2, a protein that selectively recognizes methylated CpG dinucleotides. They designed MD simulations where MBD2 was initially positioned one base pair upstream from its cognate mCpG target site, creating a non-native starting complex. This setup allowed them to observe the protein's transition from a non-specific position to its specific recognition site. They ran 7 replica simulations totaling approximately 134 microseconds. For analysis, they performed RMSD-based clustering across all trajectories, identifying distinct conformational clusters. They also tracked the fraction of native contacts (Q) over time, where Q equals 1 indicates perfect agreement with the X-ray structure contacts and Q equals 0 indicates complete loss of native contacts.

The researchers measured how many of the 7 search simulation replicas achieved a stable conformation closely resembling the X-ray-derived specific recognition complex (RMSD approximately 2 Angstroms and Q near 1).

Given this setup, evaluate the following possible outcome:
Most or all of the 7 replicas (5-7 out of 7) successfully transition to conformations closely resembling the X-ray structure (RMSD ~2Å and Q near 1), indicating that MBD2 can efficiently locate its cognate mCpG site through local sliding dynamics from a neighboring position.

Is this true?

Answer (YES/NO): NO